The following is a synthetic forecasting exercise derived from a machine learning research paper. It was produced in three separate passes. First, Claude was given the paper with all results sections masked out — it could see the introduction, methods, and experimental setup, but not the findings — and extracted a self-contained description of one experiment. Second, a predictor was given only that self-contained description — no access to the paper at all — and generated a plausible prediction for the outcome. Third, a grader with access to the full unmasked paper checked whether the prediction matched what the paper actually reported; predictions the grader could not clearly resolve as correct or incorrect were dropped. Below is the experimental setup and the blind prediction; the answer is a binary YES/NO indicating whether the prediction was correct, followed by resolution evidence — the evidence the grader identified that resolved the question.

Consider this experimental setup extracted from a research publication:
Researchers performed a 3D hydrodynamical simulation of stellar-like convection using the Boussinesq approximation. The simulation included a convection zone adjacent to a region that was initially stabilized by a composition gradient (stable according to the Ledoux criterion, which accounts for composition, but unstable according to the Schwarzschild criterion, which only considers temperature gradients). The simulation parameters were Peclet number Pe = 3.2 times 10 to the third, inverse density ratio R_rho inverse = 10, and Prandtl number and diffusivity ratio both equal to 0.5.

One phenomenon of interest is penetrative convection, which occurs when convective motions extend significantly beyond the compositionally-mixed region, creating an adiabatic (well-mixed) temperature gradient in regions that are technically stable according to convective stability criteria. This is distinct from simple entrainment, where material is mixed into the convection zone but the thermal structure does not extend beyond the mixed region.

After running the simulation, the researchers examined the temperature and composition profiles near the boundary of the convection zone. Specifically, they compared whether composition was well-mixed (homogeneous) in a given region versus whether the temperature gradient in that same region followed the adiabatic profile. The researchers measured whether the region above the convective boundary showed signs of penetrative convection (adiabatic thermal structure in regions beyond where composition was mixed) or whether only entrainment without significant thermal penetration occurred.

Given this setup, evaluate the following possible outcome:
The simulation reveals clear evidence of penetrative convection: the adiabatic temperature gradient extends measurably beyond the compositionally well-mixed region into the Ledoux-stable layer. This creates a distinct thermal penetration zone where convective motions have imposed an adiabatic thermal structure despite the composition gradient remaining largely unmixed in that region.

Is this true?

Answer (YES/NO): NO